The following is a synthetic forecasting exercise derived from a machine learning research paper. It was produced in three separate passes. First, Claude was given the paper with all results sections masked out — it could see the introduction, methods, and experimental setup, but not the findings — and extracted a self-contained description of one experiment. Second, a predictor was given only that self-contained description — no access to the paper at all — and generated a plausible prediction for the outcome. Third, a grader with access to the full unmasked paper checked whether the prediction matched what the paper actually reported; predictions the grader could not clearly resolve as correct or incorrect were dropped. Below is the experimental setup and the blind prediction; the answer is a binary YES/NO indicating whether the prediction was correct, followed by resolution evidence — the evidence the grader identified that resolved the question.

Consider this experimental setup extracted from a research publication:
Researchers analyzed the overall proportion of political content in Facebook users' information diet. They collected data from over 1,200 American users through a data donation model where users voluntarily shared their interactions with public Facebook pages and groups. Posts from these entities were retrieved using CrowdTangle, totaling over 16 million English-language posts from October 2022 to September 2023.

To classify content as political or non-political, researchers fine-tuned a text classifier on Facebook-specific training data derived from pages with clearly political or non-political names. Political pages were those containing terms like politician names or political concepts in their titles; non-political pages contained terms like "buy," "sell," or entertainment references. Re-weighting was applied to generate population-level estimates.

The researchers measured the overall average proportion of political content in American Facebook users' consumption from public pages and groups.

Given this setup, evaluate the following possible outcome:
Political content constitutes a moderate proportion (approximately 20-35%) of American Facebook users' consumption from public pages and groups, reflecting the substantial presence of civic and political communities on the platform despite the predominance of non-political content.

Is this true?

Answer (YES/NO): NO